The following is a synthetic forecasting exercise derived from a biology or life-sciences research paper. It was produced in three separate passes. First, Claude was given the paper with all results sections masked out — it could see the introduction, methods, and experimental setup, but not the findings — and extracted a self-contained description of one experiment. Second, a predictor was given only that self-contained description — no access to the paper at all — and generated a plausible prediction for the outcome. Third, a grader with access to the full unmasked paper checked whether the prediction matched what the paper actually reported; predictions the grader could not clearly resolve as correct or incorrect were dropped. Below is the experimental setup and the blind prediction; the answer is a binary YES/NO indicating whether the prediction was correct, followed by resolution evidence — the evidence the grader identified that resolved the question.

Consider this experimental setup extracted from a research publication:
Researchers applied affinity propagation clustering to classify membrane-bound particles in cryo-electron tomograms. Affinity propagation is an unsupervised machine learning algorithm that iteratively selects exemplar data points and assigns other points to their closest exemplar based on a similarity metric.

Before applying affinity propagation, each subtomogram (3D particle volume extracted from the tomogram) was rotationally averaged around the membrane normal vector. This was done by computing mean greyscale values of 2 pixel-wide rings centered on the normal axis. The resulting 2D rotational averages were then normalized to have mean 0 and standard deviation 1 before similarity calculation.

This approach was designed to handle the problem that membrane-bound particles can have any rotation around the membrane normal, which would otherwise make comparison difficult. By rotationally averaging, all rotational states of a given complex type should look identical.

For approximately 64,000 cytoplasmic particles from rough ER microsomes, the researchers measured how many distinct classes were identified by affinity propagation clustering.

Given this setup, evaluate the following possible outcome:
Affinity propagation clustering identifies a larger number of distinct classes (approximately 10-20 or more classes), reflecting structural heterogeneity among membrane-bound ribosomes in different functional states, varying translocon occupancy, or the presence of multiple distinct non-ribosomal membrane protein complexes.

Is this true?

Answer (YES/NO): NO